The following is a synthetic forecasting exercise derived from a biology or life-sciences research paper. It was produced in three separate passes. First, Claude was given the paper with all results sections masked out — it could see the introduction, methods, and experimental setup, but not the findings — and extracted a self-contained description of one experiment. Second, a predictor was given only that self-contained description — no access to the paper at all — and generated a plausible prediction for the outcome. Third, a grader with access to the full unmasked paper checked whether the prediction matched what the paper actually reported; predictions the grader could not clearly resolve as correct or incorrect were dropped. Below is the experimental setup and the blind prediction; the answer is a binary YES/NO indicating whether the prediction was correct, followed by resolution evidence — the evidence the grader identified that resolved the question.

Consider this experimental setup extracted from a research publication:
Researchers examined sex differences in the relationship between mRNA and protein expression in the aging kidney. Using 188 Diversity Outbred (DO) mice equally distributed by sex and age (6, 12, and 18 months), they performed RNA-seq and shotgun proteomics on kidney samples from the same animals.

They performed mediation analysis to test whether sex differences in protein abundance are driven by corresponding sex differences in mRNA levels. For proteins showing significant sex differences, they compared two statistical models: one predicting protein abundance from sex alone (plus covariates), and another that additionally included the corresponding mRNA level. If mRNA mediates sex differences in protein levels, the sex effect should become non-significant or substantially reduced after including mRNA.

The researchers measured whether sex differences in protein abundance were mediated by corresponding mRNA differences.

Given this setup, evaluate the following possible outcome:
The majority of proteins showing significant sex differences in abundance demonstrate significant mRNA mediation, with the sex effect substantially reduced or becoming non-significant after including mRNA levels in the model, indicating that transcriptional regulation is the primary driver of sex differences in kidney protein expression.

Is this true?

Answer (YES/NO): YES